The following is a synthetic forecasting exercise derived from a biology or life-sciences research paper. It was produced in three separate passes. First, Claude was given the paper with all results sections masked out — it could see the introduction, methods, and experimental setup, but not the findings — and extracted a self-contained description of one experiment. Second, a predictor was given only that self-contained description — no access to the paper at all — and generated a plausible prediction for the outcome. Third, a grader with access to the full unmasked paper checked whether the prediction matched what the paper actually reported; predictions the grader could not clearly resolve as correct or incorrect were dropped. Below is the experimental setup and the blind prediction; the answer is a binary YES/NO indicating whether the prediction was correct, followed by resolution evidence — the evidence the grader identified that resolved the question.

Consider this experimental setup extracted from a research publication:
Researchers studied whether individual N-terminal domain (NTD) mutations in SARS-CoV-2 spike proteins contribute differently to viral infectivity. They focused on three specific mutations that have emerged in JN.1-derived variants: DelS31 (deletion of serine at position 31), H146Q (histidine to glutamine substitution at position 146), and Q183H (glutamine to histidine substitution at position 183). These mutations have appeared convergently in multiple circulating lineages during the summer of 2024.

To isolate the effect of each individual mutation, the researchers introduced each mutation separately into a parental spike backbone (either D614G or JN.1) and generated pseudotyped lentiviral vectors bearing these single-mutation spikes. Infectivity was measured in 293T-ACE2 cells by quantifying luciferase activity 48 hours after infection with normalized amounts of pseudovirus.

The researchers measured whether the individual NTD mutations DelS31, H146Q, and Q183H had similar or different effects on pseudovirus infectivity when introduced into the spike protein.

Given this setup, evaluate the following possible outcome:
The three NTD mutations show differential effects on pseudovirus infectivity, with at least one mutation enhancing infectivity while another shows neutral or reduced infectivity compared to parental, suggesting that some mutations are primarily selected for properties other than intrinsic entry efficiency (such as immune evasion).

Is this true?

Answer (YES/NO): YES